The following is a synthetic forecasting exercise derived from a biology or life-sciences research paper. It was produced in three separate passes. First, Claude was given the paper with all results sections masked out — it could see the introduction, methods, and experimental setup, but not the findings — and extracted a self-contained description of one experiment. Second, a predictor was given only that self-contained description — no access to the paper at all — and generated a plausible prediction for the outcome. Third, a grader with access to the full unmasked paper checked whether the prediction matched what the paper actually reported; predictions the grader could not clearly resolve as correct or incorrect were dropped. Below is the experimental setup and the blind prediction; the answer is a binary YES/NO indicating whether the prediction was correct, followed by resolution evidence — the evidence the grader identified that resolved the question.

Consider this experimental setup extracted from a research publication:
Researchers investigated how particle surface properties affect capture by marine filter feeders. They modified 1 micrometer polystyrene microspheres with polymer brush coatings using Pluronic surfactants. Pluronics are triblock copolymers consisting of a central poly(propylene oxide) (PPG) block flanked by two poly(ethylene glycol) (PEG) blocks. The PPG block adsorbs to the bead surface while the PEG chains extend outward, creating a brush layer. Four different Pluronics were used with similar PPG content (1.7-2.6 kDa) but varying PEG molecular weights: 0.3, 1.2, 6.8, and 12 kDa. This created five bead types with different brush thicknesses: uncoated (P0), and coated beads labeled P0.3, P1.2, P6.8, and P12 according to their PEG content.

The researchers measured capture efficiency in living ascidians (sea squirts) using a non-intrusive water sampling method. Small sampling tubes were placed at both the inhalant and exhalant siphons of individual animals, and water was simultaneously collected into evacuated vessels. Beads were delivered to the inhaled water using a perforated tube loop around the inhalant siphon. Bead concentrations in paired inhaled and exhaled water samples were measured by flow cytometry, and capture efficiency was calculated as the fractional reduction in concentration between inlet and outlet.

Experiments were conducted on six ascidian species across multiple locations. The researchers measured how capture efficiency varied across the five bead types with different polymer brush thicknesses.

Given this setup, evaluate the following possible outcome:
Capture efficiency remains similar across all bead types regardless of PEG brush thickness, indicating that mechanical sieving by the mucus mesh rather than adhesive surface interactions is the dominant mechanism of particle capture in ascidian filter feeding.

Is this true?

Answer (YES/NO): NO